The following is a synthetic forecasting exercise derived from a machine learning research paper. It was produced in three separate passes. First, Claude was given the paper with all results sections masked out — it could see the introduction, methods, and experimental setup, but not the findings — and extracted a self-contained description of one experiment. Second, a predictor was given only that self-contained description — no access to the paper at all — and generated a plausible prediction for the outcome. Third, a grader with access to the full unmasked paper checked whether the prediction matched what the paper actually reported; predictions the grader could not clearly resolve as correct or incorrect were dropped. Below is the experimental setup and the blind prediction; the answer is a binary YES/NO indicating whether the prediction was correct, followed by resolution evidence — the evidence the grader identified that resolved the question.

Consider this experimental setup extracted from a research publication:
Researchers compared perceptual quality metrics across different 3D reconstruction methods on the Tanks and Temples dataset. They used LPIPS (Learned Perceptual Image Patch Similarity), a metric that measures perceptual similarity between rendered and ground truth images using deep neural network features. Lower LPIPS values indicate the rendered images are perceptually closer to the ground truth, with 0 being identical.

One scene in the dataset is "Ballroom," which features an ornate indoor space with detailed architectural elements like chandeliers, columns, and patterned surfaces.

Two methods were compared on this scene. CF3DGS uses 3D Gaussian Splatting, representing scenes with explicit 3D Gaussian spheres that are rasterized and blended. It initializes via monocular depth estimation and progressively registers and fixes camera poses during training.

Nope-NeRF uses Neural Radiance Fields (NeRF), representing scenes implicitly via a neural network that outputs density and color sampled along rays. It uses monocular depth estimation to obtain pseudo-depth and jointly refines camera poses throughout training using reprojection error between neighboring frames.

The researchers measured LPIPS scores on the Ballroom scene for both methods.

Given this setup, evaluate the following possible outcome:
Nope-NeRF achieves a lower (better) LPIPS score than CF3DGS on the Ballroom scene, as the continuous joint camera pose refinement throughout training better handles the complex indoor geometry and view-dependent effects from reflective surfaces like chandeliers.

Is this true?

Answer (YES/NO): NO